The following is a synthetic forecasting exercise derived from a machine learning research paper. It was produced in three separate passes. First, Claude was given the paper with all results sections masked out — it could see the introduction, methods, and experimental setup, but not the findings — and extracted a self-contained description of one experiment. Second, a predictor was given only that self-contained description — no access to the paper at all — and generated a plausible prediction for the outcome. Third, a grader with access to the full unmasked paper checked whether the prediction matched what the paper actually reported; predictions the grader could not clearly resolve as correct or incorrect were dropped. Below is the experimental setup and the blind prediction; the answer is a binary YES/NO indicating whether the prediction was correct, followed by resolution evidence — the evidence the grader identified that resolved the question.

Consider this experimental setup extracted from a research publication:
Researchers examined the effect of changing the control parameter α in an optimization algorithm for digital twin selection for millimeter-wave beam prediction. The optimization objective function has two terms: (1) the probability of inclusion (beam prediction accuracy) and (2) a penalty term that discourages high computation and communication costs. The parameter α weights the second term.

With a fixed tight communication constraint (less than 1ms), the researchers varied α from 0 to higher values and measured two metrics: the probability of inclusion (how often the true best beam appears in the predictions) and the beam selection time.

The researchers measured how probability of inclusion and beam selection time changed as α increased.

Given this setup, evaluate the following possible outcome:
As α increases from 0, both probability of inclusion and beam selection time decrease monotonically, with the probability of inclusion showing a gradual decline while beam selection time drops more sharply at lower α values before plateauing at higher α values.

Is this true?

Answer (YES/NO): NO